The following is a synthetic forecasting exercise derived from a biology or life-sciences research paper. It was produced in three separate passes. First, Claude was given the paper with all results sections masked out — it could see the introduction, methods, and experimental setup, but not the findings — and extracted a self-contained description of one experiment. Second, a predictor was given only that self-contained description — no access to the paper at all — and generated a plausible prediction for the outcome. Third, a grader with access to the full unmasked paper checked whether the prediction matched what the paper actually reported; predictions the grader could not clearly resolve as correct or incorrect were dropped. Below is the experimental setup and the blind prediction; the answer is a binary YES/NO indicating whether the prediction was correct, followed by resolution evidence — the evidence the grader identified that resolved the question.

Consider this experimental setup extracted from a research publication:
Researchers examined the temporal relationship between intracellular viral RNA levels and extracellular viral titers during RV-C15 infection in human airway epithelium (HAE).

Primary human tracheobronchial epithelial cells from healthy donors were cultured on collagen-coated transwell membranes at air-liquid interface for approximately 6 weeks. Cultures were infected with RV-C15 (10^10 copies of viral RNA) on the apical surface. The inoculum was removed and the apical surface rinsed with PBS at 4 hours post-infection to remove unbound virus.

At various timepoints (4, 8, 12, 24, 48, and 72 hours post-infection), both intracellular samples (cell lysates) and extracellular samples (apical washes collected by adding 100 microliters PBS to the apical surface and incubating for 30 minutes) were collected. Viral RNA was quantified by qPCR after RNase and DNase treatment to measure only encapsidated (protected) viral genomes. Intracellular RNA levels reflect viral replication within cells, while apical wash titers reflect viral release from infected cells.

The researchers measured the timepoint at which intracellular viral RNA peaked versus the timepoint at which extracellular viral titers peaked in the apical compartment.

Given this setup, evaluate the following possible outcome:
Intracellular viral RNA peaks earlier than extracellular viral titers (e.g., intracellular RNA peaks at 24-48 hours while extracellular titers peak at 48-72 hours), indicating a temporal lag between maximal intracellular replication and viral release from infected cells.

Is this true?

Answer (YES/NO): NO